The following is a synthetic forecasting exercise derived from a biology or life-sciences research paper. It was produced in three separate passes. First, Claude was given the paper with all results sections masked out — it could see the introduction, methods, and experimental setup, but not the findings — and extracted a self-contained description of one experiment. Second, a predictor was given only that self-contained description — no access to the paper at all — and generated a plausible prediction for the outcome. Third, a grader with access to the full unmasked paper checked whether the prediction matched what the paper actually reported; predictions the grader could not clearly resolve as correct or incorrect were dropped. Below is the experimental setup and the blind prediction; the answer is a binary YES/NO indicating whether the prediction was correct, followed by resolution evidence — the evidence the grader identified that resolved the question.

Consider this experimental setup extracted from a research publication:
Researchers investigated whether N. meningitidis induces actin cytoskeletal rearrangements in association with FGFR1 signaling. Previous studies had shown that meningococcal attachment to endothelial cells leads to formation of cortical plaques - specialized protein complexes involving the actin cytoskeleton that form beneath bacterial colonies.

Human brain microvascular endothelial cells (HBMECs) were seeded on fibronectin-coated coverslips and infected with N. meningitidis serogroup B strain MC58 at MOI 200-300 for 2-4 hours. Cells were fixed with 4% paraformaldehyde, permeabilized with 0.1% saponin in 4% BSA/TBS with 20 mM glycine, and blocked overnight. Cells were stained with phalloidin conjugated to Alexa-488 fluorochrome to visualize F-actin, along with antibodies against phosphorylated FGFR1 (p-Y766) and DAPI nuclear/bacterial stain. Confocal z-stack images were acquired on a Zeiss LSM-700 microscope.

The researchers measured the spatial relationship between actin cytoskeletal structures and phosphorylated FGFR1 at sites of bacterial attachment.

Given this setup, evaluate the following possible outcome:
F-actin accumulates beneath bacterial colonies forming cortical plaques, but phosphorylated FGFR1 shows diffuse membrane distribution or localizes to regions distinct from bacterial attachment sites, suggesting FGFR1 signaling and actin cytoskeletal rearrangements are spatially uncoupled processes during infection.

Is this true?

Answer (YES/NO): NO